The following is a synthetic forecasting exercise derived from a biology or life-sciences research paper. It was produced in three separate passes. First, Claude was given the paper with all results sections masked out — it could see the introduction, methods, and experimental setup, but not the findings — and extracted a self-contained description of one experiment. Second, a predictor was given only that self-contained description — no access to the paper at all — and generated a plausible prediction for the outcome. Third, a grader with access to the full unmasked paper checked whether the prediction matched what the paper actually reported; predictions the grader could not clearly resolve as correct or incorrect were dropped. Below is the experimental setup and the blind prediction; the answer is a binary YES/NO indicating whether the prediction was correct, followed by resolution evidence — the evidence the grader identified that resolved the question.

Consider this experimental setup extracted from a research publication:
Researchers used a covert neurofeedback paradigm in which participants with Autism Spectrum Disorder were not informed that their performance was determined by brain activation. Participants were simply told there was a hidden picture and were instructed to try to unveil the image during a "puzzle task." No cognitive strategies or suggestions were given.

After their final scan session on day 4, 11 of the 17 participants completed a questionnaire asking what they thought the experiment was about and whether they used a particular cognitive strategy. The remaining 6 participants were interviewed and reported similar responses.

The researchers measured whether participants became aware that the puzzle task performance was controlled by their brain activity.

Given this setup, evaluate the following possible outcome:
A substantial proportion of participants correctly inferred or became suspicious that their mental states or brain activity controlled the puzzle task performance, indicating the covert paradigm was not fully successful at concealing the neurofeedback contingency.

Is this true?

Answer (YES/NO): NO